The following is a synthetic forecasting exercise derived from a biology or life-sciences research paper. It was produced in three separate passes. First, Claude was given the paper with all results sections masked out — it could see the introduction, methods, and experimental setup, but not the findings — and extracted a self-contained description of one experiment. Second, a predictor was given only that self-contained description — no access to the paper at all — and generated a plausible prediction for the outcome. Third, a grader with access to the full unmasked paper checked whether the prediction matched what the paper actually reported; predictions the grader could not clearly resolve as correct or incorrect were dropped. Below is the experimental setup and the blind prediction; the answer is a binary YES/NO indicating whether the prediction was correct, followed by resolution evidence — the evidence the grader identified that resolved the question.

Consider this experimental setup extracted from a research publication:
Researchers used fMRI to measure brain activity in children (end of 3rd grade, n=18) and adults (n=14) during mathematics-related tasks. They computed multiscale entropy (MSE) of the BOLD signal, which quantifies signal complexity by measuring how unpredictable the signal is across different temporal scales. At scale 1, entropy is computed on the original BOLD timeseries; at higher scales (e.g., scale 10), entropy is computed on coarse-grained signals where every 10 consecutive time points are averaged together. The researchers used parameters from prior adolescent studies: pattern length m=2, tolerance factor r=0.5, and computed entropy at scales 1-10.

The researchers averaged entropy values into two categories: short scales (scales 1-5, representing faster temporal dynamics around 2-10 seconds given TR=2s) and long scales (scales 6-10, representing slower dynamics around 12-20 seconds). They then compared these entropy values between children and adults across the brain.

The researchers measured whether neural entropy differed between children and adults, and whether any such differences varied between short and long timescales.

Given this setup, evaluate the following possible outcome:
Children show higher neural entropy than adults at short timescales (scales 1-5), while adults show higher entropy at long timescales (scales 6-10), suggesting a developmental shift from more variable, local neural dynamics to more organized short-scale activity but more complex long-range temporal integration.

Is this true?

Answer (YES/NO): NO